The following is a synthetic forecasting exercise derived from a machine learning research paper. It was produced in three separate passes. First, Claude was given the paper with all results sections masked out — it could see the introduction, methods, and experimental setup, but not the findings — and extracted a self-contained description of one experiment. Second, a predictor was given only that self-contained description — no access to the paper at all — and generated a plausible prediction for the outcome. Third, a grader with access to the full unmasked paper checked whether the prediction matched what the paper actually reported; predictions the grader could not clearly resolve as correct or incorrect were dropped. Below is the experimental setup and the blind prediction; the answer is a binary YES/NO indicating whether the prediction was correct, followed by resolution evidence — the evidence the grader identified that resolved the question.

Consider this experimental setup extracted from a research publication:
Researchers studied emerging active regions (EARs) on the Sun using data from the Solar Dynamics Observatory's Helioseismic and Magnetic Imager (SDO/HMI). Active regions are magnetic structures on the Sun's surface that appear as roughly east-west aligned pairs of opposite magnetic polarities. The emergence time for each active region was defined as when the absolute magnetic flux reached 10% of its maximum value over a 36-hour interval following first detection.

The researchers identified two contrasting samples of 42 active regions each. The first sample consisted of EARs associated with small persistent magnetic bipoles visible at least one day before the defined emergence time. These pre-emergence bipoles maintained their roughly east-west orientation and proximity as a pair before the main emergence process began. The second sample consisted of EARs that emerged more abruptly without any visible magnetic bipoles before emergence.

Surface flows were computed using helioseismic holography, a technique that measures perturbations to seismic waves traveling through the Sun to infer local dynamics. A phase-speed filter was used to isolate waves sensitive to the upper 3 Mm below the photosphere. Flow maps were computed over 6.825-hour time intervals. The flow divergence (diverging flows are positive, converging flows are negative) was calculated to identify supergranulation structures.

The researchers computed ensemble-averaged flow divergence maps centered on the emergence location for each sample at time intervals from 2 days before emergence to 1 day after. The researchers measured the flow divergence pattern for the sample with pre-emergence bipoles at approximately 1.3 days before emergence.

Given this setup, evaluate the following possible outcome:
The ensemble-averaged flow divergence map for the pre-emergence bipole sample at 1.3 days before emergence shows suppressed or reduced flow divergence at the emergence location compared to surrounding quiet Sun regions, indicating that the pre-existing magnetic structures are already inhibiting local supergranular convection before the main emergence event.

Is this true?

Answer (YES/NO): NO